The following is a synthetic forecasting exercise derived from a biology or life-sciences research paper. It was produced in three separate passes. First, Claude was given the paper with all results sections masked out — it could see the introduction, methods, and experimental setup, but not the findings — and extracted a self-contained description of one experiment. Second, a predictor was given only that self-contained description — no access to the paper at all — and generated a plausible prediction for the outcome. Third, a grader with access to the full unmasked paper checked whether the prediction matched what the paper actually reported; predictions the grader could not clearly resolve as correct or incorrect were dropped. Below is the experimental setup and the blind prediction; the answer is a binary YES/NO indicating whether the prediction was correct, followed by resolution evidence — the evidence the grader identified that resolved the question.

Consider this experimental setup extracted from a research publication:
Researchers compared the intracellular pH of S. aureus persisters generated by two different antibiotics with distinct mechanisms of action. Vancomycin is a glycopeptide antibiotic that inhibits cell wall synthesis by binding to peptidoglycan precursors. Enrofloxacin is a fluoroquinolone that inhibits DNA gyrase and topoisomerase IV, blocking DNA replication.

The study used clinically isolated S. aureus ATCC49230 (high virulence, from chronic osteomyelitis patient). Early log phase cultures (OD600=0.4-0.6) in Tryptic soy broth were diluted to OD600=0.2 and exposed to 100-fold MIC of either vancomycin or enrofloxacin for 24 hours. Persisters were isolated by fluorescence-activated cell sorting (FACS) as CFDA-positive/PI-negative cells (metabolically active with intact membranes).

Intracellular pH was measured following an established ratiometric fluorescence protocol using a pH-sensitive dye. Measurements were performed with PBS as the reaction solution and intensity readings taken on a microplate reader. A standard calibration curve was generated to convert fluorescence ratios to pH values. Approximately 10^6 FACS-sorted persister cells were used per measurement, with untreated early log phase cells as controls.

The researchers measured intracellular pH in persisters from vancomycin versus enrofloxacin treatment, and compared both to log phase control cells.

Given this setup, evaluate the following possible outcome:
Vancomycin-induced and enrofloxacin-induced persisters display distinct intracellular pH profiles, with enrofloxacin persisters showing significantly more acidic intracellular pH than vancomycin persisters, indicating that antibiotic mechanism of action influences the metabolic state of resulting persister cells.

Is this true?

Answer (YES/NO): NO